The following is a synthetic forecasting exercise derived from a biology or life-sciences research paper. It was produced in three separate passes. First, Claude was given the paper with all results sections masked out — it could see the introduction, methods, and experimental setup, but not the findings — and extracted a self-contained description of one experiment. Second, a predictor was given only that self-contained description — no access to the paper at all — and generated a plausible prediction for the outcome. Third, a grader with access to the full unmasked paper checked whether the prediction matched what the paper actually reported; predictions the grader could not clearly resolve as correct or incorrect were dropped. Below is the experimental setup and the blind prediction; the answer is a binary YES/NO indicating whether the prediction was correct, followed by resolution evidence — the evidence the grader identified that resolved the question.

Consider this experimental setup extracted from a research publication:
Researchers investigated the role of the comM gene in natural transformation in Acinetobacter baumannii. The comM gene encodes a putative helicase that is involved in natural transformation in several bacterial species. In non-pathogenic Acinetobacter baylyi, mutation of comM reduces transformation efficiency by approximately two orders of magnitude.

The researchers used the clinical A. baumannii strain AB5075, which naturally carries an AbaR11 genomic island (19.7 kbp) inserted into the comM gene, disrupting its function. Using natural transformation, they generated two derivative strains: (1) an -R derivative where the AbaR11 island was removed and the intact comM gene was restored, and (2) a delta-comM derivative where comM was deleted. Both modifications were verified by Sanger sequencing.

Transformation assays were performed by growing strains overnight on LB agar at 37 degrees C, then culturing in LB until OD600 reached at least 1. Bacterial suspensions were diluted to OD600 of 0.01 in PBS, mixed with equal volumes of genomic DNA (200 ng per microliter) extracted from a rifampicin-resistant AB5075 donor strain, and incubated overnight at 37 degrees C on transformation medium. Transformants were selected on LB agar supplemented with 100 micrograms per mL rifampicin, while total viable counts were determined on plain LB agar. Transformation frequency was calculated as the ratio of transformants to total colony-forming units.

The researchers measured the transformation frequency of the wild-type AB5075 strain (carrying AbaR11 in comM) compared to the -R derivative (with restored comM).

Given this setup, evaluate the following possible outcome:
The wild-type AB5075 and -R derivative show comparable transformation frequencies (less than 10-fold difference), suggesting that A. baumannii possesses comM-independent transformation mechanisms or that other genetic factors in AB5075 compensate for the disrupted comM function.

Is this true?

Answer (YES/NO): NO